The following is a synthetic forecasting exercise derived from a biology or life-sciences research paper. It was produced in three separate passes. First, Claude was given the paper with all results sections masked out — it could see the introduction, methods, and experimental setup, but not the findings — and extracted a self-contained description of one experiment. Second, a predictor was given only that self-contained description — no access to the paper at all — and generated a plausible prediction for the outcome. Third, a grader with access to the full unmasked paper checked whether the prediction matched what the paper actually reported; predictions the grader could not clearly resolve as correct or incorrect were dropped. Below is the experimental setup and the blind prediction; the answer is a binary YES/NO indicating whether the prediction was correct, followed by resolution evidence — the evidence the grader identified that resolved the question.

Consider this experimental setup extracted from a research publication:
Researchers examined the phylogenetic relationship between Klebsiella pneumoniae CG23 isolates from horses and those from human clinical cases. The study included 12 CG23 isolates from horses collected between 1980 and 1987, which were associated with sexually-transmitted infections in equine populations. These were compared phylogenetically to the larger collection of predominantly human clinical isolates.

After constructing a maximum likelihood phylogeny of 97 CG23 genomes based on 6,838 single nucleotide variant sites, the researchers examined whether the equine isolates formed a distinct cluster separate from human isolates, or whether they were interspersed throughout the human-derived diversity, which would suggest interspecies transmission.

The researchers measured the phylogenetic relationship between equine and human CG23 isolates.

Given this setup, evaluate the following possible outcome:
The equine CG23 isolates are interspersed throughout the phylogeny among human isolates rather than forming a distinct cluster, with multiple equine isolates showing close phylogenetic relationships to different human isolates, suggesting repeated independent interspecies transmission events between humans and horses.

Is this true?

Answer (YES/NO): NO